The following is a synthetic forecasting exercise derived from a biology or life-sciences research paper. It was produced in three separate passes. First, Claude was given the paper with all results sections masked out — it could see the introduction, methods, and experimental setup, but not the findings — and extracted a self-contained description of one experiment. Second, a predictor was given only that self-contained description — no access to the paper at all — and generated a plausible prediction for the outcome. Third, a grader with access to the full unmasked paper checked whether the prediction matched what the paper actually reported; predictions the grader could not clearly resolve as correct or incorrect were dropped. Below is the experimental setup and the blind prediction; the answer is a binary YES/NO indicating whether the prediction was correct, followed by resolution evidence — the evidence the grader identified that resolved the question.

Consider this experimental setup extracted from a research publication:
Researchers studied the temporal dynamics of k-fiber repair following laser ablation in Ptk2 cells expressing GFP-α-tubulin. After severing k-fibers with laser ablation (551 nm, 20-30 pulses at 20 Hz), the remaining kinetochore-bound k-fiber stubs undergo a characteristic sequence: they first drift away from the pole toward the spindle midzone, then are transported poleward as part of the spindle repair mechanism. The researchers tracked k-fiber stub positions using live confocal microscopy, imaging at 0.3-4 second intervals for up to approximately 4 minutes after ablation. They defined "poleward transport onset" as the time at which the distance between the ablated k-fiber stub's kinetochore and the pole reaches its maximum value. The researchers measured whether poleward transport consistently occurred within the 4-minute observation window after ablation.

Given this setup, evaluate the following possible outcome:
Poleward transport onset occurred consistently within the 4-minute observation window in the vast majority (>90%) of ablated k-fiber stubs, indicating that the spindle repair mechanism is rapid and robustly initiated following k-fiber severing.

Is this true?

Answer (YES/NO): YES